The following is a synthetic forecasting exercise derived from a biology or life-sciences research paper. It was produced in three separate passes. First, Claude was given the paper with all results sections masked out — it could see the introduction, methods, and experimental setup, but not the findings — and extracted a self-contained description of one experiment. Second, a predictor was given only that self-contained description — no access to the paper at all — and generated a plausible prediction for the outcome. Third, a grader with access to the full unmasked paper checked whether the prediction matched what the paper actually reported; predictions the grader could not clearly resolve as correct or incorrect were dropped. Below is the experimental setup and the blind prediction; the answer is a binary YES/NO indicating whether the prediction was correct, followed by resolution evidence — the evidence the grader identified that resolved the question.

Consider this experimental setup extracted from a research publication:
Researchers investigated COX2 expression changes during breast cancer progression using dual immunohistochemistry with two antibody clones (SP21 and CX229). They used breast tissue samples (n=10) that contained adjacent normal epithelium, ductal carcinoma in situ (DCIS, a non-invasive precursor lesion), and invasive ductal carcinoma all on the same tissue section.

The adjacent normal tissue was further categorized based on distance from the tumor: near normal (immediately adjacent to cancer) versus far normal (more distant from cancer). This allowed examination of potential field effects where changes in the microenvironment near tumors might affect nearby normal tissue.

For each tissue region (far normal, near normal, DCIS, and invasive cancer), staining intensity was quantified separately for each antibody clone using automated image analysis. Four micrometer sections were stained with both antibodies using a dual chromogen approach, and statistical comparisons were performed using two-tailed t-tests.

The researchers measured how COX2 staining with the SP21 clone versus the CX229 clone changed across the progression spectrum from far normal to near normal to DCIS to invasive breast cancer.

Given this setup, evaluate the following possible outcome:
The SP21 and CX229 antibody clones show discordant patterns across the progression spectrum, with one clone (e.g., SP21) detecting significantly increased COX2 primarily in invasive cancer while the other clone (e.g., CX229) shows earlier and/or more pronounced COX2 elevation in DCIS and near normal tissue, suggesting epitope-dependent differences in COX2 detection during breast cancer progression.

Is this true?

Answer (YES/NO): NO